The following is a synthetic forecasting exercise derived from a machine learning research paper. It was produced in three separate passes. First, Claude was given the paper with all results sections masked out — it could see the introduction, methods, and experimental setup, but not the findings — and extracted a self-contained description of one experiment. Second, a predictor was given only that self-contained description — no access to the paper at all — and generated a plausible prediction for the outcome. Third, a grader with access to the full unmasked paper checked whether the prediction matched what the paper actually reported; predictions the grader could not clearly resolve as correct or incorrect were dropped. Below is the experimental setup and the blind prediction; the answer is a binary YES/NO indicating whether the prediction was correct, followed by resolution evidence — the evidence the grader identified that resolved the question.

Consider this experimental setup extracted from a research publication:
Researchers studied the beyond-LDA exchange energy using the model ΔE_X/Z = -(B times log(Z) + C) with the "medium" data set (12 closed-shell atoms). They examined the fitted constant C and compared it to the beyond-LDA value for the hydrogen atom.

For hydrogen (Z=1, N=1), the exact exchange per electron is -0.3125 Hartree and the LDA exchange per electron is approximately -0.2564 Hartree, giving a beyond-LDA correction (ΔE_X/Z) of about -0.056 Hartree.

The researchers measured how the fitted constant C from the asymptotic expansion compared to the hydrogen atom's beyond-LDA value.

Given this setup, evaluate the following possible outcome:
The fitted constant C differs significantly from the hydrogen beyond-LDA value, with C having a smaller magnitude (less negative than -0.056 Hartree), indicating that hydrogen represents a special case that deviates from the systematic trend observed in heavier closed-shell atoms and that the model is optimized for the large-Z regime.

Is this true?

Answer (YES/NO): NO